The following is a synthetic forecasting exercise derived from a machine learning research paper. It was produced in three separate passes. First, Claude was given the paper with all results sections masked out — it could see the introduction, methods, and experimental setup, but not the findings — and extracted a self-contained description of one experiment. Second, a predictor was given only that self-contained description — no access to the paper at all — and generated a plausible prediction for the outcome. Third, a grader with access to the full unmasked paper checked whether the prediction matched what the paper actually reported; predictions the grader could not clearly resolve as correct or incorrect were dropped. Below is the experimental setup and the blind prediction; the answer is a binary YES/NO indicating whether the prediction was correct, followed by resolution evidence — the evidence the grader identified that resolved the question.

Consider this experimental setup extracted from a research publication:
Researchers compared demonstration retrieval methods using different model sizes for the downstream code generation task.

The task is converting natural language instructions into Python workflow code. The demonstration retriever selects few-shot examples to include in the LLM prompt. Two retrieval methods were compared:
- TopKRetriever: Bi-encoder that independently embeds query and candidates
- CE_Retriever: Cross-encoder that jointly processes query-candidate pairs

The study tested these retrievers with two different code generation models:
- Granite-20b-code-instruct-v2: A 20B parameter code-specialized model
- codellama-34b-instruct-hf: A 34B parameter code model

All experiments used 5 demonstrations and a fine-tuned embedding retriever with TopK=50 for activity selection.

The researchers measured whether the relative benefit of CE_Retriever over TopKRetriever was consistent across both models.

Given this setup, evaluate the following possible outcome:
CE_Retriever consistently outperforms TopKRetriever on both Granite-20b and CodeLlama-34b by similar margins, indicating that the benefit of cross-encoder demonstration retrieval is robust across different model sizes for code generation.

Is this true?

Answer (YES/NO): NO